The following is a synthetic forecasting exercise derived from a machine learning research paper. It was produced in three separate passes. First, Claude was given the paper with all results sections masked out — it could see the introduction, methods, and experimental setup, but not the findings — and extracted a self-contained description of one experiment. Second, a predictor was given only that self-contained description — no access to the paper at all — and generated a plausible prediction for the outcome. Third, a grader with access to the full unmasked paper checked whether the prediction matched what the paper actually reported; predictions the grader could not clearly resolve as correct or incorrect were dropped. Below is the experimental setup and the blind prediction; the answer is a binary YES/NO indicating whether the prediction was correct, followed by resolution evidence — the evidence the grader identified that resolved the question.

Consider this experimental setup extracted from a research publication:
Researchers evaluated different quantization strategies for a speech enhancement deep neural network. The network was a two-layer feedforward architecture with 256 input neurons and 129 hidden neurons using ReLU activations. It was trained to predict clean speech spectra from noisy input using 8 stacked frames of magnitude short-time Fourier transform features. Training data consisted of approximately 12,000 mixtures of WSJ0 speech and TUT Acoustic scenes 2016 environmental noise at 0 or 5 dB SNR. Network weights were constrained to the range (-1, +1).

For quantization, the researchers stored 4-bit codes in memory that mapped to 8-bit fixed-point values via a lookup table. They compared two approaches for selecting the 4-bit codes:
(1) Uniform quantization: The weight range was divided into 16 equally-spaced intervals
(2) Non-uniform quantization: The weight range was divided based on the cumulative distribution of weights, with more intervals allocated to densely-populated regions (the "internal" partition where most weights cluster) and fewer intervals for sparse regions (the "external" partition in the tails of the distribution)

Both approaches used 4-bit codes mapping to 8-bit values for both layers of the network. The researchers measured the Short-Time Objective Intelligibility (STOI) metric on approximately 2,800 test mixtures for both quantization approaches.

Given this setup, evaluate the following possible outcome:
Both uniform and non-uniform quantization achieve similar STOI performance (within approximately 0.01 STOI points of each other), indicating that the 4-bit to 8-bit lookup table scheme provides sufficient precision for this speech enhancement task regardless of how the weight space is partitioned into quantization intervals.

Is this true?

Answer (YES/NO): NO